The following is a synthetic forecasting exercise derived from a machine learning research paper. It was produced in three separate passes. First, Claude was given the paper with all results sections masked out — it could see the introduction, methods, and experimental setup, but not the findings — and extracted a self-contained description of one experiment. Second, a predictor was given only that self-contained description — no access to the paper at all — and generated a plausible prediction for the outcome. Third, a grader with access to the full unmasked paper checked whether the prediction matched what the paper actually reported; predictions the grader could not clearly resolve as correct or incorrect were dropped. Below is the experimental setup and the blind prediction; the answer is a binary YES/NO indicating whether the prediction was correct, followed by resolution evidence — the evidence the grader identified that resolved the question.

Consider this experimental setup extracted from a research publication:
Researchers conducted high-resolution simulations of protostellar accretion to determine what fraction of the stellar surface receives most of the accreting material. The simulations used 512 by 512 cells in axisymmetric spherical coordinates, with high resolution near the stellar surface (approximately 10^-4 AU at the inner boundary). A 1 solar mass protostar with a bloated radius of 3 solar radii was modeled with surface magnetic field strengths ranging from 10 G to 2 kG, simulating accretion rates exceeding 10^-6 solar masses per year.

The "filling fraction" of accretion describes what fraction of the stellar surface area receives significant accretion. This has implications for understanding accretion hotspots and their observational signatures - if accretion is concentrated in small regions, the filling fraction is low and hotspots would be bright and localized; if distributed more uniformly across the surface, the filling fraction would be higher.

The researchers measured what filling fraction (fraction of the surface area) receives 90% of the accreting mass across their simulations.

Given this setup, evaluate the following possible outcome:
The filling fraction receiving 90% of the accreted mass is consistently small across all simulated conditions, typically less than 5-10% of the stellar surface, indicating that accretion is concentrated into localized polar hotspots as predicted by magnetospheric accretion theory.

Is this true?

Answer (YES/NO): NO